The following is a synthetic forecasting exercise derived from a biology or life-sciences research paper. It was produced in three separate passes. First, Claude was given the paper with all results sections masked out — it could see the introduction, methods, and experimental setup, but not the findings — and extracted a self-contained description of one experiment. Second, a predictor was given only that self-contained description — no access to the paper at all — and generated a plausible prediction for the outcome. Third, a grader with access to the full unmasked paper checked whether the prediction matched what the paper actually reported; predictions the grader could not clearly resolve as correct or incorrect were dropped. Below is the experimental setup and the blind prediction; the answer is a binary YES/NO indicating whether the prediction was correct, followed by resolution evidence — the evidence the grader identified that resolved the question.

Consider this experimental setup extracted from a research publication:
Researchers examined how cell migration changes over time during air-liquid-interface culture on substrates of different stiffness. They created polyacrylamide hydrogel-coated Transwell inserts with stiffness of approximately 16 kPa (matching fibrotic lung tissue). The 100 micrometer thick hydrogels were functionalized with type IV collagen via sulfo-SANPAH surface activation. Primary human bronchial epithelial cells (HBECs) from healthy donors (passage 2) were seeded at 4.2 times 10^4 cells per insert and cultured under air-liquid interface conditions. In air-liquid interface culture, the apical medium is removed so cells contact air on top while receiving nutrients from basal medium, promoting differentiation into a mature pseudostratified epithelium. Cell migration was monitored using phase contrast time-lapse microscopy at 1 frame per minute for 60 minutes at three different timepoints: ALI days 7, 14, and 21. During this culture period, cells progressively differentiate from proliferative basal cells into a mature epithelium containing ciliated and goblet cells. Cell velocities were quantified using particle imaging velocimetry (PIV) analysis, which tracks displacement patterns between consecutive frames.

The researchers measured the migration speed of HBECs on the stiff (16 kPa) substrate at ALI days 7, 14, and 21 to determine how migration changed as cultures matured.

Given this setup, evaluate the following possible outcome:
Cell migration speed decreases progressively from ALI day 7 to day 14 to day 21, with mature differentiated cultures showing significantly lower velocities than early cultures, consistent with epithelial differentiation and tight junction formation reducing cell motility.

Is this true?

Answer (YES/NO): NO